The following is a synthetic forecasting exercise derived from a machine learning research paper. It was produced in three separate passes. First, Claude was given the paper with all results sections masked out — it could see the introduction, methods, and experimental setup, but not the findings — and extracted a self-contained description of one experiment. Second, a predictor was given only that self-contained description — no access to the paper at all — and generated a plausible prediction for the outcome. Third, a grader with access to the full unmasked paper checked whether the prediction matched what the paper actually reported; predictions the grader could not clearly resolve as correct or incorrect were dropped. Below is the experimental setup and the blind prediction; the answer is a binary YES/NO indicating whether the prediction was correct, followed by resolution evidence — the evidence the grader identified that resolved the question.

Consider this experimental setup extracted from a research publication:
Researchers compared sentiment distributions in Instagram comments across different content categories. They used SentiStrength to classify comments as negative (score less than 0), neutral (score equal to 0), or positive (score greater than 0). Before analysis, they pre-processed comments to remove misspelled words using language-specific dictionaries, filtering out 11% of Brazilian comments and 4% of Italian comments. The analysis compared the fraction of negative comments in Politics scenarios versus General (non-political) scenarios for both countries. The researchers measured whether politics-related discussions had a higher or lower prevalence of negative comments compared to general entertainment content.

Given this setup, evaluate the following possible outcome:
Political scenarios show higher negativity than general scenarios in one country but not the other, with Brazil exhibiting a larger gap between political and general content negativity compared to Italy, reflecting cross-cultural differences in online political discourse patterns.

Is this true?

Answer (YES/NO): NO